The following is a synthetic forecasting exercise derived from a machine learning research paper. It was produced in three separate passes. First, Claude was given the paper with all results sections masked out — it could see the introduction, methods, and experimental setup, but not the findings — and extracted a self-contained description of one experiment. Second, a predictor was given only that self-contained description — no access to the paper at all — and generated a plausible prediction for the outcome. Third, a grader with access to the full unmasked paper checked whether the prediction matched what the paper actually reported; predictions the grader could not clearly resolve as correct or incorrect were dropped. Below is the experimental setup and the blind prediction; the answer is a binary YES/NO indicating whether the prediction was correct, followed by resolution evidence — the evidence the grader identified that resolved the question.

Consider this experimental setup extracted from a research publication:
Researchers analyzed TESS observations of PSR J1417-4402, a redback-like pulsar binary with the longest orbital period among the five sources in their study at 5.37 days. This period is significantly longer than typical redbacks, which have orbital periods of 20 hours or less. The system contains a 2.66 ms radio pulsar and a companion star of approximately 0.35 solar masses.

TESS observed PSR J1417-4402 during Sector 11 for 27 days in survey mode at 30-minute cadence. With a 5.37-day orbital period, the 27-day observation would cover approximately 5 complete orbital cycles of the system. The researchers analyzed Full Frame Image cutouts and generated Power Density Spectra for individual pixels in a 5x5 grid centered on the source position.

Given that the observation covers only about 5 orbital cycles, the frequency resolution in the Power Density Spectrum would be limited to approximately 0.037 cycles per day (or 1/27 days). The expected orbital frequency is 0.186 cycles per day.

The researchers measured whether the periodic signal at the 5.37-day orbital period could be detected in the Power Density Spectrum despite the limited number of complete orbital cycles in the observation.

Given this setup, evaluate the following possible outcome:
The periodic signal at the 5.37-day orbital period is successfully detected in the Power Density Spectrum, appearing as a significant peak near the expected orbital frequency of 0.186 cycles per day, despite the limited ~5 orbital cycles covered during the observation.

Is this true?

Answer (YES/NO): NO